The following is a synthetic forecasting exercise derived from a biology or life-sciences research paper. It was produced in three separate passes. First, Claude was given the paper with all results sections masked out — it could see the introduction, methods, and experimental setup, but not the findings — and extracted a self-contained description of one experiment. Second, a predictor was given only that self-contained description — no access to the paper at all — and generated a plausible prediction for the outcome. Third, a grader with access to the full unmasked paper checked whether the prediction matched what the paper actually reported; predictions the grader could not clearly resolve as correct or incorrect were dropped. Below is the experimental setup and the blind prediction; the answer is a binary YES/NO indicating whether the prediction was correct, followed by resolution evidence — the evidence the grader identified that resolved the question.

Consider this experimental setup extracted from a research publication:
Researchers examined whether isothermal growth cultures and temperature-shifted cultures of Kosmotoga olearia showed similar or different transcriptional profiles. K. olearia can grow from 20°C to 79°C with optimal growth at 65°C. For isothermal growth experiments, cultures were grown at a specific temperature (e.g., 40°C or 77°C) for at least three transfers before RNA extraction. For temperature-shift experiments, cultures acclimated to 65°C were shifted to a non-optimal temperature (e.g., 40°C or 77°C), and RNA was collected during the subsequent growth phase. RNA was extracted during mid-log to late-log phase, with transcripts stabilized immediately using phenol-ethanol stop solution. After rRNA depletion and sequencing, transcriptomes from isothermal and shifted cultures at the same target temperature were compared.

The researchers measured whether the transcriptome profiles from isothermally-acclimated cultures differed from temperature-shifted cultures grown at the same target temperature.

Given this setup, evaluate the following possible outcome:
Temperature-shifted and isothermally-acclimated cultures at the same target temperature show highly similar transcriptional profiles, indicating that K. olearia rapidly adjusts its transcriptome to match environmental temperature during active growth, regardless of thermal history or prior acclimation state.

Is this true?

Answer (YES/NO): YES